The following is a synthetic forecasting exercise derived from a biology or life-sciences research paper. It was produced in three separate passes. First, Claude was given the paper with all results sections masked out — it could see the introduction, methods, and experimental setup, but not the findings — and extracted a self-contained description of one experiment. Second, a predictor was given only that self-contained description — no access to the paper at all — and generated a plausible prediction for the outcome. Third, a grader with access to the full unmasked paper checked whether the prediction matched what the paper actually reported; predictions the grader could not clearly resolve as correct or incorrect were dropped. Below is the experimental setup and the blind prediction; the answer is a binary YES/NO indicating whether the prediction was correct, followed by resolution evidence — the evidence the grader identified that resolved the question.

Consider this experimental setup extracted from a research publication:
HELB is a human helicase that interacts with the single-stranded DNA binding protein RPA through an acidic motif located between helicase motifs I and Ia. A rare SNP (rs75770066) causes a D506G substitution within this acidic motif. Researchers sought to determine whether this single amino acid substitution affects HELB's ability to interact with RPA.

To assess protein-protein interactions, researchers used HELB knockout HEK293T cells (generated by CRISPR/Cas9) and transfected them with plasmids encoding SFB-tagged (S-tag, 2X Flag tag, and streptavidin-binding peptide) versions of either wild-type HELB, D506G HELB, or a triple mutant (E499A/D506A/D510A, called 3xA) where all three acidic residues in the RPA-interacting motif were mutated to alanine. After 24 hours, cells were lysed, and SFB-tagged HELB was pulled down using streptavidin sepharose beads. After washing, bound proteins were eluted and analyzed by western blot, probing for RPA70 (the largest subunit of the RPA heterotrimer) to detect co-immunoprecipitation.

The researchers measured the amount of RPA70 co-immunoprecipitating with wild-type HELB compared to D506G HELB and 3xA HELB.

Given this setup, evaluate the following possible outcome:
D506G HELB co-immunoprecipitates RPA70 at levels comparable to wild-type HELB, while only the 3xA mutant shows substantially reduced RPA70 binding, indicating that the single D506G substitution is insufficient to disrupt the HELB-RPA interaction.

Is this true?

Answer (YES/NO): NO